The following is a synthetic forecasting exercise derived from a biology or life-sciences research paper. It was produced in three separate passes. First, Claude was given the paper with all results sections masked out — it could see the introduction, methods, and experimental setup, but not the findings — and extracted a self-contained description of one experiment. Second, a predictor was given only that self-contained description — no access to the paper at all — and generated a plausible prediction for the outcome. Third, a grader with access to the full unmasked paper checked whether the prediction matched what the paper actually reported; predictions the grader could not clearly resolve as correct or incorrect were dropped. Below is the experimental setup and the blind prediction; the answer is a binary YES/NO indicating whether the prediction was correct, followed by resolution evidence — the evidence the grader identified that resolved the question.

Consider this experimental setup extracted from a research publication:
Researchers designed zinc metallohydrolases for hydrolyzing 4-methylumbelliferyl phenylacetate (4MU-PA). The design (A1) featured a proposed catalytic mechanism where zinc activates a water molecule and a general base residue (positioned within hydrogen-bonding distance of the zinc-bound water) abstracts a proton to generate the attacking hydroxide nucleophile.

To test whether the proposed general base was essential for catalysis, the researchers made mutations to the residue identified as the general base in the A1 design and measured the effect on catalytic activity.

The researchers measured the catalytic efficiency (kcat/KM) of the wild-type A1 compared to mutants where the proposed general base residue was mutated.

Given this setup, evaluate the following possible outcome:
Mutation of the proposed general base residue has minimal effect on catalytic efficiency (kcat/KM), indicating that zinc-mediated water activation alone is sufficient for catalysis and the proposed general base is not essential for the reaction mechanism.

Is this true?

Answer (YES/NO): NO